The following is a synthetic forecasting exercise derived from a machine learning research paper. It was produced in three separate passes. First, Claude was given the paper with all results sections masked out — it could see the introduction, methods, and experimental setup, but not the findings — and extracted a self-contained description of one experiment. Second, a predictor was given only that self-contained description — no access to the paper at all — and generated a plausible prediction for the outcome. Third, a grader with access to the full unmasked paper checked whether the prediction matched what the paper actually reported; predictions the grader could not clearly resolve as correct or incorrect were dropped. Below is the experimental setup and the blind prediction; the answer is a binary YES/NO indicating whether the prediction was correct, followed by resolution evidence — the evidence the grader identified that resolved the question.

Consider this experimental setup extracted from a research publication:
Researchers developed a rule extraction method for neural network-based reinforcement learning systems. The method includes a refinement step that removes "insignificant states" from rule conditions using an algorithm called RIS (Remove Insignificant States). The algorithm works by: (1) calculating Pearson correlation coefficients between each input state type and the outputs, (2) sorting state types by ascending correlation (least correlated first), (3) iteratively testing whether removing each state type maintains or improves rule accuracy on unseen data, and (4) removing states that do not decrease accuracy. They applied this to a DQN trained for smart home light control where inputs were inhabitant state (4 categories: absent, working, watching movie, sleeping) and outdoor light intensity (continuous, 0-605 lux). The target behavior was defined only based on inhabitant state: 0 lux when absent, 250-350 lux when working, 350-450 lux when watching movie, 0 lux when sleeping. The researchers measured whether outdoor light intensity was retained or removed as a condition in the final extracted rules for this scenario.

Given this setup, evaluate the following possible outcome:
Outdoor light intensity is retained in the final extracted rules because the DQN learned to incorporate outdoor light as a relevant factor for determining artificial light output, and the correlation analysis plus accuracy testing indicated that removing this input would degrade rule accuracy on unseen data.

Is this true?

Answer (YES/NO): YES